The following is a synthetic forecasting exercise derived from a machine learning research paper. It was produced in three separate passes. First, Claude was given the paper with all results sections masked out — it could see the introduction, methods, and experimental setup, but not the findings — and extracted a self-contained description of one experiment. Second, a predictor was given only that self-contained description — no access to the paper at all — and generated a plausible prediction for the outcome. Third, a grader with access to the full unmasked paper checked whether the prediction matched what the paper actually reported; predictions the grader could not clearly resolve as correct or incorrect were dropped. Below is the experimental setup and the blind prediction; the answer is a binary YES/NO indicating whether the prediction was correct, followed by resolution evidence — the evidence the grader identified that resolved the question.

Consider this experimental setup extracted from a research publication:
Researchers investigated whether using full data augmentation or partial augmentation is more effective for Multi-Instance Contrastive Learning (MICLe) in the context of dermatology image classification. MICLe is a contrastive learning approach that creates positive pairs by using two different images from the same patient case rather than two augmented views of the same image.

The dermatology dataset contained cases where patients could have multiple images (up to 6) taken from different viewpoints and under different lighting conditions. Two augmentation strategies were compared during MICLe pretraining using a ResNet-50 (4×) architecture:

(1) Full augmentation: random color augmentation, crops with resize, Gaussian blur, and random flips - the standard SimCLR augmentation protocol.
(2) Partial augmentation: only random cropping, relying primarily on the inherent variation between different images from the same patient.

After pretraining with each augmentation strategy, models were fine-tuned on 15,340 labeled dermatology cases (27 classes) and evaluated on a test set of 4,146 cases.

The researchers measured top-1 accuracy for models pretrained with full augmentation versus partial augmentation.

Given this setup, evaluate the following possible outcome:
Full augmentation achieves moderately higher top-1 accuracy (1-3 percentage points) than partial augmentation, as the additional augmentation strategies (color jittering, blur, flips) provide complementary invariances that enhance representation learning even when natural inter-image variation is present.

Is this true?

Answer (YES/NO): NO